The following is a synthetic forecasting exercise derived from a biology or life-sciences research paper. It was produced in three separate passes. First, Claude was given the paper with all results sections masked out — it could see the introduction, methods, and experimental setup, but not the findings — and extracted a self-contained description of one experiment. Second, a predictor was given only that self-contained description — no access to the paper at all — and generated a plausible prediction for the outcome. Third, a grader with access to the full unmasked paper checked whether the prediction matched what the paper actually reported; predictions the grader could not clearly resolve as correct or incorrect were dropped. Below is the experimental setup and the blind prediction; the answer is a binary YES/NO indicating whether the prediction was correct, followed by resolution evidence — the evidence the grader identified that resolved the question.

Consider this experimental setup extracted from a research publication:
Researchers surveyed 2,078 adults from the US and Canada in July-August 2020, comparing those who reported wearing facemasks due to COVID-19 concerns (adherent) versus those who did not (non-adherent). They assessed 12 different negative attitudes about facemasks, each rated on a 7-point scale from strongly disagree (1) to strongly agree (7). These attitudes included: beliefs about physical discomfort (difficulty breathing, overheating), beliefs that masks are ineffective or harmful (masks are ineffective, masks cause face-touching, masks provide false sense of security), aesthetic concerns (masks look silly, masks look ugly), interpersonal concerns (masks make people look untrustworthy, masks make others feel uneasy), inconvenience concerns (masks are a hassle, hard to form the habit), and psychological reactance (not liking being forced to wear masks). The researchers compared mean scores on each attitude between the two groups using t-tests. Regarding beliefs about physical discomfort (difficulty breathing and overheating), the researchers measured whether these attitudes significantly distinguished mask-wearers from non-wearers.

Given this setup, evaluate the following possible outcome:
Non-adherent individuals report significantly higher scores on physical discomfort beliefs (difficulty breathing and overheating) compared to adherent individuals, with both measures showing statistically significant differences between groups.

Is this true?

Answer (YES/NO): NO